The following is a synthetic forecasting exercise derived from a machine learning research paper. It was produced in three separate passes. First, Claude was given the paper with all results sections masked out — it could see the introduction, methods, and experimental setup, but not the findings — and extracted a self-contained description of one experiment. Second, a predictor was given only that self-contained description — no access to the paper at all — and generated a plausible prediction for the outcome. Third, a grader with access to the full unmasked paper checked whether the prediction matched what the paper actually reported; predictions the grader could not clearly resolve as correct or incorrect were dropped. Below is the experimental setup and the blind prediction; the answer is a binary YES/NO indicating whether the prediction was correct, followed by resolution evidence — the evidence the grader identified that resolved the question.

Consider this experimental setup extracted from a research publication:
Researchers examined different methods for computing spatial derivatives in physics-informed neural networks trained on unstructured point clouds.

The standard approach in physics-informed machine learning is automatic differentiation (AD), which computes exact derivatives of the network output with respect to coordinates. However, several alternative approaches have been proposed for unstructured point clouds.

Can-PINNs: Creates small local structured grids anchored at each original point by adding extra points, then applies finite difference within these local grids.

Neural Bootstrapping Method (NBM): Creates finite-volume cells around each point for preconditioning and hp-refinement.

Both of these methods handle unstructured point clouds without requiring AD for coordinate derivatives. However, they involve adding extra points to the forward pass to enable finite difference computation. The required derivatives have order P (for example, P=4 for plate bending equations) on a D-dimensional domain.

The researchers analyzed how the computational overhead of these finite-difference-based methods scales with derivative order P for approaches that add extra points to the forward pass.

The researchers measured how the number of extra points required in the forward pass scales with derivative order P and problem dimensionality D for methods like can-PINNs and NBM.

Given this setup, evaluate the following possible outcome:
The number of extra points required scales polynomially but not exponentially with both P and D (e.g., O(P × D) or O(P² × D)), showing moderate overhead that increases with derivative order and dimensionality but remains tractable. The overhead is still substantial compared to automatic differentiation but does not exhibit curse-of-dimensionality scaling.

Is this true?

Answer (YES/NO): NO